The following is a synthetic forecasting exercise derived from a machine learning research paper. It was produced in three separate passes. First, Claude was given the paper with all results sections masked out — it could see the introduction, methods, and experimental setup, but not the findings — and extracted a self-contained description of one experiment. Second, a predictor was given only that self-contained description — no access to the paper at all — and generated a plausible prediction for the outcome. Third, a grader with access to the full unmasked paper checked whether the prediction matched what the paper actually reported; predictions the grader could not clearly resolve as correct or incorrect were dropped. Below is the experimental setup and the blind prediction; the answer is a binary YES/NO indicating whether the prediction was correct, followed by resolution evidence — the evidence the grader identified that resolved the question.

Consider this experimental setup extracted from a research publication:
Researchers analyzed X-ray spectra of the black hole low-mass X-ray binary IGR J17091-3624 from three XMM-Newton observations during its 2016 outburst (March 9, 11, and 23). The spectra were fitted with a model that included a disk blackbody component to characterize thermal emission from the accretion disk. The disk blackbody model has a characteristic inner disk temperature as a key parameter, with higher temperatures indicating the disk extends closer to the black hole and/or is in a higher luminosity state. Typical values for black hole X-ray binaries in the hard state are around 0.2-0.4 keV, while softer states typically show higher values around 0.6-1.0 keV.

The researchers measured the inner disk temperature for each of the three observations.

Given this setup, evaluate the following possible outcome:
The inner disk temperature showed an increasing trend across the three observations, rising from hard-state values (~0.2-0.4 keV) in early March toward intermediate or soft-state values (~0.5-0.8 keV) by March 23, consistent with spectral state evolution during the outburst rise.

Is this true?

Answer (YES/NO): YES